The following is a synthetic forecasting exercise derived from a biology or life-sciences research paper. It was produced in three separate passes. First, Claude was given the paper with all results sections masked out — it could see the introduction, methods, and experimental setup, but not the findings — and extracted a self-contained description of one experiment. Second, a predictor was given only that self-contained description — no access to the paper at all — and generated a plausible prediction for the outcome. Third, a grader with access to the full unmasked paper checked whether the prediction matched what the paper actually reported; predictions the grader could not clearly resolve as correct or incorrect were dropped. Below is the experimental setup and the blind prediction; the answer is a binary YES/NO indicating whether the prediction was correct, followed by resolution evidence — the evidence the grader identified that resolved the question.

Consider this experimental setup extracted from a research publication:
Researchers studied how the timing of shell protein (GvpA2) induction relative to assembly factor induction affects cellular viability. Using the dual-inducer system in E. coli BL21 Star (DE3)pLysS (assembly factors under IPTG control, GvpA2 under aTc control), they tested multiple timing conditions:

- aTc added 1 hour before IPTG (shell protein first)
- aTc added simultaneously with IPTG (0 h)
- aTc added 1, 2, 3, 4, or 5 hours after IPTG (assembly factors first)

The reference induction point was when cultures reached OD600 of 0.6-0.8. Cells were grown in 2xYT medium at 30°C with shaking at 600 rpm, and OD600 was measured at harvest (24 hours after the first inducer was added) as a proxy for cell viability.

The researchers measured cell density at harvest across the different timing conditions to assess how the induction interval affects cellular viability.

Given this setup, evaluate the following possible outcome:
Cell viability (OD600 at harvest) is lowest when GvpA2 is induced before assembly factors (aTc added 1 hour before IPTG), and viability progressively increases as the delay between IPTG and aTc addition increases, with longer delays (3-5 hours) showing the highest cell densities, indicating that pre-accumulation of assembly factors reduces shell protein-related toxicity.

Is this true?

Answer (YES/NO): NO